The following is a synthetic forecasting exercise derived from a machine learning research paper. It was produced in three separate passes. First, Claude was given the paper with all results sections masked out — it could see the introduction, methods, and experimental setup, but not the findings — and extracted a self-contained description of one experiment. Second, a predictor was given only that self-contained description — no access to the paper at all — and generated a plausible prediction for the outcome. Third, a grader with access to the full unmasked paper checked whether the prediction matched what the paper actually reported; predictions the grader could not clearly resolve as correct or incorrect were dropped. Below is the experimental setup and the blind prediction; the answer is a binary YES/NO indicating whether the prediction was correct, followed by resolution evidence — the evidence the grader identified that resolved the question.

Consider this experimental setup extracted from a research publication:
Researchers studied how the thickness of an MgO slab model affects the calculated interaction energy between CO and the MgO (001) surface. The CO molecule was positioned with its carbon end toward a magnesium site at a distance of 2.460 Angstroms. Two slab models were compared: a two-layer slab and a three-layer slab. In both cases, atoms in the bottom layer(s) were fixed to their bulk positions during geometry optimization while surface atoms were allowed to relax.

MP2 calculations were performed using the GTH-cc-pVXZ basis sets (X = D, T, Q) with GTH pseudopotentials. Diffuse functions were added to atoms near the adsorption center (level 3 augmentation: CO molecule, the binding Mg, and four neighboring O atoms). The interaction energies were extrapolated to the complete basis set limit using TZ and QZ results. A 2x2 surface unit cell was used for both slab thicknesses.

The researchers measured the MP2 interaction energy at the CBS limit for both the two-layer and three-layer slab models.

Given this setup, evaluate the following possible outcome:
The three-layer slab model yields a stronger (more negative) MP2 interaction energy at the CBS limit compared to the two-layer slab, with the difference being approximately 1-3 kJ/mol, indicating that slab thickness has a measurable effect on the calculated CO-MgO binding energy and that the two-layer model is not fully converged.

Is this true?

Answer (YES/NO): NO